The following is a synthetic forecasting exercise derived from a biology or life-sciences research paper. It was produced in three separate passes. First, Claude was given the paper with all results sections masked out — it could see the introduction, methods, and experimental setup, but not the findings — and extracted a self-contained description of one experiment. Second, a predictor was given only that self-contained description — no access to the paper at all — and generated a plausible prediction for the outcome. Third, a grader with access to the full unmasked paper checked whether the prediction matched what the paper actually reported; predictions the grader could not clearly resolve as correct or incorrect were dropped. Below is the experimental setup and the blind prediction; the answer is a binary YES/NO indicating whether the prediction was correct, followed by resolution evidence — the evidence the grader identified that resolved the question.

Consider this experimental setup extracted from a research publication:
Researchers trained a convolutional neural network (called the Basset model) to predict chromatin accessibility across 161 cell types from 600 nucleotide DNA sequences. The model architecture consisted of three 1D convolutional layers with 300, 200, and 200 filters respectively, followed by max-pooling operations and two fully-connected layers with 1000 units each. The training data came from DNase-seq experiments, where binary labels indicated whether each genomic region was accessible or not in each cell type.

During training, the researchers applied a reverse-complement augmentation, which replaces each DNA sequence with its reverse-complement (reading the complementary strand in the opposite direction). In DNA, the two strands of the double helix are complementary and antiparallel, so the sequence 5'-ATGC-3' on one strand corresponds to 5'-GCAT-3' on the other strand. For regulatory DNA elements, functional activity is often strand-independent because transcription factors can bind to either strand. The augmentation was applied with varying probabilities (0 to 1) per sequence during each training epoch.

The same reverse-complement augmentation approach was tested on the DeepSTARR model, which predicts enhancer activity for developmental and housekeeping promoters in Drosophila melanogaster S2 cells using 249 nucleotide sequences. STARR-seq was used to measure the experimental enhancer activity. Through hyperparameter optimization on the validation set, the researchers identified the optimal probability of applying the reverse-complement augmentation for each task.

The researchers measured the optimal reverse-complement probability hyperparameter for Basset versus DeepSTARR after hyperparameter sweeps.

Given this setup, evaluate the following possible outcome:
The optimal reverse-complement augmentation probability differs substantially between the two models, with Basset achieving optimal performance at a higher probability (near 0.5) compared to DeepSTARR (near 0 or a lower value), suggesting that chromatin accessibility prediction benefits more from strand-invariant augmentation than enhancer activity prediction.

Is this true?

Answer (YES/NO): YES